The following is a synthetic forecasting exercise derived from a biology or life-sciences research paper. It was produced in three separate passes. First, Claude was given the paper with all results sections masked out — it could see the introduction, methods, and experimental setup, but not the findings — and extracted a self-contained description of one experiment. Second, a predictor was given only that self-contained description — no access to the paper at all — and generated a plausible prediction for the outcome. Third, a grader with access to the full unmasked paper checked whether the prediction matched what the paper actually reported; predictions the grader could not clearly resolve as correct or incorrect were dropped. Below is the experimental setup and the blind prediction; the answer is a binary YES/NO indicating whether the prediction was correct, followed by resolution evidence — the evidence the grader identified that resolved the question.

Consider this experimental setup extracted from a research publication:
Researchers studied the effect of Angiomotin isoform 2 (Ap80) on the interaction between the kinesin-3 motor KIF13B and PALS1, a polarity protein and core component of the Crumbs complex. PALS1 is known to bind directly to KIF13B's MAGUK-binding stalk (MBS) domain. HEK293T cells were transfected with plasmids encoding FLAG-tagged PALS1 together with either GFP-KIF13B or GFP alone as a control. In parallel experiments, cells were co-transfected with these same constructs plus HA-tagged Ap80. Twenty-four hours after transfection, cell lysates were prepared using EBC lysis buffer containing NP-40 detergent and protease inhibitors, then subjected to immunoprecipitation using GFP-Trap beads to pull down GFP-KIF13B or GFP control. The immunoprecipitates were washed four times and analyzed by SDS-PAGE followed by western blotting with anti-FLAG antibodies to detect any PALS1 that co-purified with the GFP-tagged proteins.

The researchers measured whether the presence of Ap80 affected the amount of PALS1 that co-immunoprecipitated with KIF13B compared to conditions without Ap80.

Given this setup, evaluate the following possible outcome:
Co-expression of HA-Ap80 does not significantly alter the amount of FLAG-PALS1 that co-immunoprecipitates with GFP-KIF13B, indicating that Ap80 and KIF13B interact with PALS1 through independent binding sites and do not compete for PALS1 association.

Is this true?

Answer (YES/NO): NO